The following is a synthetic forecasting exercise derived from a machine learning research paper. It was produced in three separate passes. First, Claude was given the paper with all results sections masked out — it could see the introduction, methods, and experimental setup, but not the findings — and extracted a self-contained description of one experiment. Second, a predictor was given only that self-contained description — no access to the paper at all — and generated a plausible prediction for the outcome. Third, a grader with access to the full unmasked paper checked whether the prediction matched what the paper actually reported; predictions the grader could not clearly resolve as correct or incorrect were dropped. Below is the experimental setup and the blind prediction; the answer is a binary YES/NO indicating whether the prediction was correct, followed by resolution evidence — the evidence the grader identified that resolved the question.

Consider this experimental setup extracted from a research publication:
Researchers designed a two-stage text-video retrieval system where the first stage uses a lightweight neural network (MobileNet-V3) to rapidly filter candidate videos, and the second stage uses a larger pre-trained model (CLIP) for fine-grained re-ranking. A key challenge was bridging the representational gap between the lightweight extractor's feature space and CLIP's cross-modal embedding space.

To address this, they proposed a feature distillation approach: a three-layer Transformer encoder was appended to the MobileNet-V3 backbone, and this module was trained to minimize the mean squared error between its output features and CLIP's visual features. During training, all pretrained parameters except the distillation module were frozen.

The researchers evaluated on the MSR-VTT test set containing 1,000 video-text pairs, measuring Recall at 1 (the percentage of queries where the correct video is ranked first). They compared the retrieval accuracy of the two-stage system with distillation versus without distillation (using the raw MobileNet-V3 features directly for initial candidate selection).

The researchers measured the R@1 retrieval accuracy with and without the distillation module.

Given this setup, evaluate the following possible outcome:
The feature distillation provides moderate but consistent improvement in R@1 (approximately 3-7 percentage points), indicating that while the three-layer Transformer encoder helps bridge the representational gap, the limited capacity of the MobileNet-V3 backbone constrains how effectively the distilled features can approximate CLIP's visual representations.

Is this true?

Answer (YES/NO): NO